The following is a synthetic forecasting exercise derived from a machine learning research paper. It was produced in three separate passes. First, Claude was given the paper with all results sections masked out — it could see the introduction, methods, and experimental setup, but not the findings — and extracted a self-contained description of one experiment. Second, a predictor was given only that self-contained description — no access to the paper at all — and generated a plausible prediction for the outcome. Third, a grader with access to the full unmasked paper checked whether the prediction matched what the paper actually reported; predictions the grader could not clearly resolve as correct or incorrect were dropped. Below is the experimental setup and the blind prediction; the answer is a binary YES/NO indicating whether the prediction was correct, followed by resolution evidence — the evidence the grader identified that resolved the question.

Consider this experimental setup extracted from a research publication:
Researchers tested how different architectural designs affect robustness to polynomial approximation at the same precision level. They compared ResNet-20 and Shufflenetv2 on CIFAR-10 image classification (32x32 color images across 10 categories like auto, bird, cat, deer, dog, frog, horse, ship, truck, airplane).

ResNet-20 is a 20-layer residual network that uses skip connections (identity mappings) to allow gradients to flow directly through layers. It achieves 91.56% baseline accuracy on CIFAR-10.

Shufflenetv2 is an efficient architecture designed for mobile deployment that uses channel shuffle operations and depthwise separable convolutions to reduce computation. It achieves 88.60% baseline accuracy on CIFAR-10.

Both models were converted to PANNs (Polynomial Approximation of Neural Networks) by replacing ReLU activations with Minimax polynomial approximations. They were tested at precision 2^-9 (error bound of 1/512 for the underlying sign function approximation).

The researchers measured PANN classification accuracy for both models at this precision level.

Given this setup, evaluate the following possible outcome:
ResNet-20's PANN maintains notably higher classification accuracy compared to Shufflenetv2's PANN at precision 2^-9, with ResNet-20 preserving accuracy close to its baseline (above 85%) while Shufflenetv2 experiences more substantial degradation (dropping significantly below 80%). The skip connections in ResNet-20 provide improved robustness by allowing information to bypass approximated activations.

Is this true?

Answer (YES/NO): YES